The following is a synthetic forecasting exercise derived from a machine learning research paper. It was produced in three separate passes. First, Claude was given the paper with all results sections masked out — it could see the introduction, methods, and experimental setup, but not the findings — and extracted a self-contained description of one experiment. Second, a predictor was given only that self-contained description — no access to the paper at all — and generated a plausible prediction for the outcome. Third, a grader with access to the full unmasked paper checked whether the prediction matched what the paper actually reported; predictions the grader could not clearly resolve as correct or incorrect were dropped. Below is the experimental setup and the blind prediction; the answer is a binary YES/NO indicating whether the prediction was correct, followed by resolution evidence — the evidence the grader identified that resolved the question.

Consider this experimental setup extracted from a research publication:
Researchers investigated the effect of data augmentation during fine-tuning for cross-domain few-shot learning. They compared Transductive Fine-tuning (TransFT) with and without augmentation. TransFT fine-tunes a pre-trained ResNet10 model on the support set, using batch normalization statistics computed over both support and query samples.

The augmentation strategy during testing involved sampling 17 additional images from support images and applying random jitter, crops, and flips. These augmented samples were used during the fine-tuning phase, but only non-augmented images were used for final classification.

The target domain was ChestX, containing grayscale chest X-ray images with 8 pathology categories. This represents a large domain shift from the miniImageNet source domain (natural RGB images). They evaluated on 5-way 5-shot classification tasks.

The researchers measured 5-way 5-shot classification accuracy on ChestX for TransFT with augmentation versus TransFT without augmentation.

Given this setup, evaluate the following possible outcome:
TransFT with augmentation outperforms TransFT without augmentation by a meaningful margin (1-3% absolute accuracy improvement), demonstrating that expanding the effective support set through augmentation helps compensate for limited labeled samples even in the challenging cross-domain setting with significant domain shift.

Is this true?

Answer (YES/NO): NO